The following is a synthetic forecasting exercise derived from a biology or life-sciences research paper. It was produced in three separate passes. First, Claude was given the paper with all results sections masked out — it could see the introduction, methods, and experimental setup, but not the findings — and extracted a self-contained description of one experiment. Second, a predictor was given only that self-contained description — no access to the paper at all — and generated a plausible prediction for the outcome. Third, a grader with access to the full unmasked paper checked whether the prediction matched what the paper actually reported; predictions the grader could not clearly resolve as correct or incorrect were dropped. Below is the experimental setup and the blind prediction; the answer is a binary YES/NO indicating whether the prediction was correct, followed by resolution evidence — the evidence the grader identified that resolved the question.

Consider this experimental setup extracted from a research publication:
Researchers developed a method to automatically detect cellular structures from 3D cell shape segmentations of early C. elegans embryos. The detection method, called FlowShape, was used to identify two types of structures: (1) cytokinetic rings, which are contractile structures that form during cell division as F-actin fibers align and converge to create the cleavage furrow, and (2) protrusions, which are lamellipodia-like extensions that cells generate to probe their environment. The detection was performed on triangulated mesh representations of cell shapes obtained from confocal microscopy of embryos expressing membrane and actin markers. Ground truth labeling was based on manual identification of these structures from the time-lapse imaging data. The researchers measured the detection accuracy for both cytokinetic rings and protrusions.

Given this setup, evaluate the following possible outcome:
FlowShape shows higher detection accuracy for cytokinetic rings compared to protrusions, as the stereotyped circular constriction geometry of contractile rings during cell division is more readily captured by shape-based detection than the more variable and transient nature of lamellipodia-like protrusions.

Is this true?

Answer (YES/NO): YES